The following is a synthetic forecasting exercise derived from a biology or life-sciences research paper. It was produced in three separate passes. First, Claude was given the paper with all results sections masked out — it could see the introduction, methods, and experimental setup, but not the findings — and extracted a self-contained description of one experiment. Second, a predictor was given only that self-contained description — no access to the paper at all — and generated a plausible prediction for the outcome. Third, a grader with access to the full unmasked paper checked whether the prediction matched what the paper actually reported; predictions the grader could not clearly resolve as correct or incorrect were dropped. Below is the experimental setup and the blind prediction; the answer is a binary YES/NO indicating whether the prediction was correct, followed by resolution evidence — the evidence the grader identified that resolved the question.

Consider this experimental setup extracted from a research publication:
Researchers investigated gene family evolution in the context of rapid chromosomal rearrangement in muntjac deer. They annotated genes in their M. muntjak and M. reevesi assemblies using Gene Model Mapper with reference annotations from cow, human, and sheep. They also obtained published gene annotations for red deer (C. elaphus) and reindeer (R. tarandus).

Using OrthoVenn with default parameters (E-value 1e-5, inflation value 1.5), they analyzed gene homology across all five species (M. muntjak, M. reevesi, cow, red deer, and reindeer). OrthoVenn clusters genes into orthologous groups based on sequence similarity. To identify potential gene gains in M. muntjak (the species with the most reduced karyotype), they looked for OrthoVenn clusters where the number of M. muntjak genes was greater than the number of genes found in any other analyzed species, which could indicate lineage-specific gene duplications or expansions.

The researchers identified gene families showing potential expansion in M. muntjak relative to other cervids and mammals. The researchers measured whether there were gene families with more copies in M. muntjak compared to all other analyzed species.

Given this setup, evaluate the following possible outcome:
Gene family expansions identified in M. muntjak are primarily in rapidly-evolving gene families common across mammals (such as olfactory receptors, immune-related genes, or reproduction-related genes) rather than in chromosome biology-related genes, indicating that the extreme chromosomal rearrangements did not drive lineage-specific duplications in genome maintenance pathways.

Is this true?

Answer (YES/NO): NO